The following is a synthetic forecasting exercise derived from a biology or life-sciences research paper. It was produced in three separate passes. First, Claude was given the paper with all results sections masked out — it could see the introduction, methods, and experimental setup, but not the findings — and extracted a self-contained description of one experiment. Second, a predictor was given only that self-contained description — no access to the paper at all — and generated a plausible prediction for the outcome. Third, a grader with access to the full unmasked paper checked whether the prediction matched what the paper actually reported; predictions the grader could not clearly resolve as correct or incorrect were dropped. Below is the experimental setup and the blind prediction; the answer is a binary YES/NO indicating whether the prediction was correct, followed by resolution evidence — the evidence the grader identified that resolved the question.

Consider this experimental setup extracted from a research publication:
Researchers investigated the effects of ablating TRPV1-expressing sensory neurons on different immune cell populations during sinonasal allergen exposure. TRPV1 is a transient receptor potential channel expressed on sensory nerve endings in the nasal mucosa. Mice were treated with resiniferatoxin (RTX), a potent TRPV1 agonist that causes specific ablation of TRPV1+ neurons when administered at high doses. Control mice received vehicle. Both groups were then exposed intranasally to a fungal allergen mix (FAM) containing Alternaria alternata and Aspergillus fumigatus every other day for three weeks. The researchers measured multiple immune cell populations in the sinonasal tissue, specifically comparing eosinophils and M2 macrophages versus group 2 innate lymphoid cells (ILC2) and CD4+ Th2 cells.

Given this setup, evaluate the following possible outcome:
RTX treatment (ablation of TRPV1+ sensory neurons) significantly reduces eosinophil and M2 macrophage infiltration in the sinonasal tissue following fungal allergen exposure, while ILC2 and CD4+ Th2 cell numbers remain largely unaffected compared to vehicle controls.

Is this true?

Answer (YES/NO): YES